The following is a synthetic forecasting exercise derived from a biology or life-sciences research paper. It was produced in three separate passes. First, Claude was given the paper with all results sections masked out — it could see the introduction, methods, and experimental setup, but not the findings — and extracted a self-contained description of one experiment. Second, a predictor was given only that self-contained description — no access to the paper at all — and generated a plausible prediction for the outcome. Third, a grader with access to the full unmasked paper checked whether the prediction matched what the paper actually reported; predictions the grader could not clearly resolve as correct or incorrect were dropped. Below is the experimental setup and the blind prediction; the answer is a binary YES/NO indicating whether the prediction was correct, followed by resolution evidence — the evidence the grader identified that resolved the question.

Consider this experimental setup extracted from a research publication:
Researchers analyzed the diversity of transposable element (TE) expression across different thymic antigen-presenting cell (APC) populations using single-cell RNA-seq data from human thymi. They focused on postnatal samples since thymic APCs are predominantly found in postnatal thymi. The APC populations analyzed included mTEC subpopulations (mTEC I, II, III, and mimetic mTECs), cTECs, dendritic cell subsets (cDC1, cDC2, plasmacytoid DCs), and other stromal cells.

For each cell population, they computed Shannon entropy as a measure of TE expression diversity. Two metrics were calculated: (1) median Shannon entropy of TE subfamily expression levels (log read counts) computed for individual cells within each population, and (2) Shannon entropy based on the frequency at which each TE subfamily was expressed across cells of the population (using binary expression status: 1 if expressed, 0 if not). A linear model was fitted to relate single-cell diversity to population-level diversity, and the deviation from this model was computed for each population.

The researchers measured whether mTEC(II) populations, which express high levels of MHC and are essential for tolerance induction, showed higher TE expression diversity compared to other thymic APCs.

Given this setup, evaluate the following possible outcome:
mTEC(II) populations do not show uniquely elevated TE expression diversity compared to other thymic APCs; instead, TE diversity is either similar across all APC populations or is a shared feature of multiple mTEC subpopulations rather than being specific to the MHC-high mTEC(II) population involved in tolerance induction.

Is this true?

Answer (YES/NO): NO